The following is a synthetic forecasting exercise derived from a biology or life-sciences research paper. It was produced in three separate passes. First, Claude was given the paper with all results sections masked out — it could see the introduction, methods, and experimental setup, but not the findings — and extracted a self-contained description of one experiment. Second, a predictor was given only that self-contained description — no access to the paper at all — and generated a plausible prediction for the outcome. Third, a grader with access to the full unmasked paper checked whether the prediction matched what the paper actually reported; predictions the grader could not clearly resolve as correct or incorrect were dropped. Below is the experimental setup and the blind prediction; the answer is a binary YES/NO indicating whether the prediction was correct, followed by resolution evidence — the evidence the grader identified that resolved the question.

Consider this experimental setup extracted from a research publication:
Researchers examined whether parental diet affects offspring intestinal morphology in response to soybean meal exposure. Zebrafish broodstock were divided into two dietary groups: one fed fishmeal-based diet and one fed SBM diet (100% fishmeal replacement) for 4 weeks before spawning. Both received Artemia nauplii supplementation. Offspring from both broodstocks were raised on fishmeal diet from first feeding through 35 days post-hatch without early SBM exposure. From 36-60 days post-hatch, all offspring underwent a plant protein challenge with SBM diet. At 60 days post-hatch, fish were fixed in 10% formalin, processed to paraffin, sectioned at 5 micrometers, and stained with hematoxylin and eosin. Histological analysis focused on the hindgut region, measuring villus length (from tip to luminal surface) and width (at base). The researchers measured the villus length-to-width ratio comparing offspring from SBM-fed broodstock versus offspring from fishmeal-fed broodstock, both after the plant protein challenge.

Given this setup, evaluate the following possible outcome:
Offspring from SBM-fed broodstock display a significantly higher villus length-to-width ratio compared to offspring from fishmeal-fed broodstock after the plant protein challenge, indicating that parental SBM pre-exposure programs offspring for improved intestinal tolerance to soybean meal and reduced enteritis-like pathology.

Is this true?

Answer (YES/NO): NO